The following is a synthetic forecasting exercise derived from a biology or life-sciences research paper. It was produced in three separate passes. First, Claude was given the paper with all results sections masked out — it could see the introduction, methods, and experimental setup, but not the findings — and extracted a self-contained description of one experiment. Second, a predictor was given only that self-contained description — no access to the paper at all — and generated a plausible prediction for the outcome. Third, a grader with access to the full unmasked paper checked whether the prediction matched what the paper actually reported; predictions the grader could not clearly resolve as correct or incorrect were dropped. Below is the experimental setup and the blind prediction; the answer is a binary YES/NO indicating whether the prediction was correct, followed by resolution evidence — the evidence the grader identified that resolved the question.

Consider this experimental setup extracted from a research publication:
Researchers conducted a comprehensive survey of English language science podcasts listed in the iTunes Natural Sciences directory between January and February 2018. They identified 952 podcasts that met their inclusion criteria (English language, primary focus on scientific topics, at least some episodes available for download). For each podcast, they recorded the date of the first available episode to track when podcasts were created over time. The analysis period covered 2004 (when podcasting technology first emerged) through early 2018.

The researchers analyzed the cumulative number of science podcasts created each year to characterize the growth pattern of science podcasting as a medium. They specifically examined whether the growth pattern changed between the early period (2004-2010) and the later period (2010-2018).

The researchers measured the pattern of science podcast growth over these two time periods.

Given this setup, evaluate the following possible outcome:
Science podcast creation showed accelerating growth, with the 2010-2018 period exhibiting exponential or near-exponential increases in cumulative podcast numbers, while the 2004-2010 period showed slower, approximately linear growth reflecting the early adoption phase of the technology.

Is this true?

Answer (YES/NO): YES